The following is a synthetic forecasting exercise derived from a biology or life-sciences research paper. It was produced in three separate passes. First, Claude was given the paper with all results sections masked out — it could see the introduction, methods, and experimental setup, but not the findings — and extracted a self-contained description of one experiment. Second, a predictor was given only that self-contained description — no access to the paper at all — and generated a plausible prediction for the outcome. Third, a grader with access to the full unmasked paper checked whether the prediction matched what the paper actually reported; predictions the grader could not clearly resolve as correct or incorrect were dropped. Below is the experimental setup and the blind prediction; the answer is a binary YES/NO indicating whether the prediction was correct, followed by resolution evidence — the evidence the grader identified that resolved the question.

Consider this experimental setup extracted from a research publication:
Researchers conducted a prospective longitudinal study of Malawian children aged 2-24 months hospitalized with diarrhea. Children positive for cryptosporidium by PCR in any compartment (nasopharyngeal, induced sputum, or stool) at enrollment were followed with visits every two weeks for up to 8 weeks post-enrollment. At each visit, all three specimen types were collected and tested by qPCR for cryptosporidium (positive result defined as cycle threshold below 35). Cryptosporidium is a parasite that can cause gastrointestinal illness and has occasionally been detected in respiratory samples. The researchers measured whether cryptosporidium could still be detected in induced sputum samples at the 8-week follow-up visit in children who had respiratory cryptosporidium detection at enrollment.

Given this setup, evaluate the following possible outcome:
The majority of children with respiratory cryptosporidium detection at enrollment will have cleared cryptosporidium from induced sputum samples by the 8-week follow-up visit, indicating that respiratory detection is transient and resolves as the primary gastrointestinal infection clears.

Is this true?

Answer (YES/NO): NO